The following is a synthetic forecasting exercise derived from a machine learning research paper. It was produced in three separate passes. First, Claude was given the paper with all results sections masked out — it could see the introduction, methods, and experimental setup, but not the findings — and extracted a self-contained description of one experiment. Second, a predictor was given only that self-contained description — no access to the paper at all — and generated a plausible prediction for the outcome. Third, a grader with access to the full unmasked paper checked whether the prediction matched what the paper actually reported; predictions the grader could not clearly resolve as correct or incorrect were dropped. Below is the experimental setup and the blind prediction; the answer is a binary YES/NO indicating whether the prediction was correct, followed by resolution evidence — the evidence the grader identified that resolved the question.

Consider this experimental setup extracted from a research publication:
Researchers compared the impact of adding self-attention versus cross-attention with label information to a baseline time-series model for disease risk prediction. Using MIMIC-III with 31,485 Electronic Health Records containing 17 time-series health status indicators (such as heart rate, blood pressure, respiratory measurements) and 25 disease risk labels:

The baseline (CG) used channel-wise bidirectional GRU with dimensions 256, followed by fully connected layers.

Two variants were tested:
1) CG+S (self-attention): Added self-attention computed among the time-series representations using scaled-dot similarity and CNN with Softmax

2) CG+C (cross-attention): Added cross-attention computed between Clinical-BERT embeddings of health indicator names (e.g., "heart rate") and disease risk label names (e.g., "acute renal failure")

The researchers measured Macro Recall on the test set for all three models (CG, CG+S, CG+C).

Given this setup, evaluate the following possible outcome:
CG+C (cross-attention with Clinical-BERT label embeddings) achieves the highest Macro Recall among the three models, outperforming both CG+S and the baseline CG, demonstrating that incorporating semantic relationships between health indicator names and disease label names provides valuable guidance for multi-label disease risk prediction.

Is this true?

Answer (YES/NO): NO